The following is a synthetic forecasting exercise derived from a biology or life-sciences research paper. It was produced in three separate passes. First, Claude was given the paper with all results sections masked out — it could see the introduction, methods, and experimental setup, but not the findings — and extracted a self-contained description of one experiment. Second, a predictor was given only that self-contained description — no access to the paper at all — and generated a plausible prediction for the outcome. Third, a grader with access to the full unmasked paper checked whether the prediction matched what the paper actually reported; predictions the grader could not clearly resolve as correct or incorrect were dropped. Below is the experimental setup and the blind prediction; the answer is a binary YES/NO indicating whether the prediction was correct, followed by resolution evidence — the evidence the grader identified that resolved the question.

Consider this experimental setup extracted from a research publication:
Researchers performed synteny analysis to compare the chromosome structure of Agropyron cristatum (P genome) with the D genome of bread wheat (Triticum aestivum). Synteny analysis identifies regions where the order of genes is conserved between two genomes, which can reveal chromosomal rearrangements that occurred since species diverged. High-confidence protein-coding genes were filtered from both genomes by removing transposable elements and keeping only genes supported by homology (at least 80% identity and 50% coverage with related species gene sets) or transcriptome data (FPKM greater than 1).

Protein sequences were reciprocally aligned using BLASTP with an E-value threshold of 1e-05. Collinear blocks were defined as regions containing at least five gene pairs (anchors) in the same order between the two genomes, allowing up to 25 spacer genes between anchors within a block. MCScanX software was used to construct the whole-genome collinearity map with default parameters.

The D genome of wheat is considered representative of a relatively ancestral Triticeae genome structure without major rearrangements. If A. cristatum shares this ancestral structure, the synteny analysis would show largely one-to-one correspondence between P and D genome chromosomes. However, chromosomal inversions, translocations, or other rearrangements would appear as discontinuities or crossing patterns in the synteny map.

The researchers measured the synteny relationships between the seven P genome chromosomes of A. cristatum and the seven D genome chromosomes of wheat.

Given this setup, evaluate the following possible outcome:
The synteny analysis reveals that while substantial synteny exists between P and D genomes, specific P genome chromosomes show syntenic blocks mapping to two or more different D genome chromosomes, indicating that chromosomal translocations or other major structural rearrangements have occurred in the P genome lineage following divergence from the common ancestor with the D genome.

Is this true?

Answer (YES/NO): YES